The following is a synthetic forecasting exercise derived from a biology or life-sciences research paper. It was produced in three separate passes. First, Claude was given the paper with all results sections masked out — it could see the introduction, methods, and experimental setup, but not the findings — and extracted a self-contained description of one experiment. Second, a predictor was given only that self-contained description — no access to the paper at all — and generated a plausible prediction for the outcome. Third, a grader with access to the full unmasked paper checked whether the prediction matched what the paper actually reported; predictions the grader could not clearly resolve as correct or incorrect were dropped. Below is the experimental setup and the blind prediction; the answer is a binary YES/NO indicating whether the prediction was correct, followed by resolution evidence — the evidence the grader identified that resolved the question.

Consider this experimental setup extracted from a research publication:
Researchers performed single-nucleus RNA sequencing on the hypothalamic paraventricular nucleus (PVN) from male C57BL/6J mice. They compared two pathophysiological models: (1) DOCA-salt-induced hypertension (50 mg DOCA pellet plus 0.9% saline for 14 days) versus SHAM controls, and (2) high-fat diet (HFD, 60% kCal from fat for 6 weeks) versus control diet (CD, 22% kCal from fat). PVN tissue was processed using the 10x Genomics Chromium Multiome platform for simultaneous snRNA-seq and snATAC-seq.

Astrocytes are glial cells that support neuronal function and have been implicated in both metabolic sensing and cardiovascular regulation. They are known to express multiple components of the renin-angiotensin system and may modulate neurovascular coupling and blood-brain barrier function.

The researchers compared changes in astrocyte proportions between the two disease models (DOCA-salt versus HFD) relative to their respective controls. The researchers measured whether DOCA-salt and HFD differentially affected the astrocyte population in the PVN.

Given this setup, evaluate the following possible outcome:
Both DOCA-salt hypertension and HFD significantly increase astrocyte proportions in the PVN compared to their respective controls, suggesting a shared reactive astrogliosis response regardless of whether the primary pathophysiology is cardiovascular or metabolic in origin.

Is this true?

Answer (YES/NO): NO